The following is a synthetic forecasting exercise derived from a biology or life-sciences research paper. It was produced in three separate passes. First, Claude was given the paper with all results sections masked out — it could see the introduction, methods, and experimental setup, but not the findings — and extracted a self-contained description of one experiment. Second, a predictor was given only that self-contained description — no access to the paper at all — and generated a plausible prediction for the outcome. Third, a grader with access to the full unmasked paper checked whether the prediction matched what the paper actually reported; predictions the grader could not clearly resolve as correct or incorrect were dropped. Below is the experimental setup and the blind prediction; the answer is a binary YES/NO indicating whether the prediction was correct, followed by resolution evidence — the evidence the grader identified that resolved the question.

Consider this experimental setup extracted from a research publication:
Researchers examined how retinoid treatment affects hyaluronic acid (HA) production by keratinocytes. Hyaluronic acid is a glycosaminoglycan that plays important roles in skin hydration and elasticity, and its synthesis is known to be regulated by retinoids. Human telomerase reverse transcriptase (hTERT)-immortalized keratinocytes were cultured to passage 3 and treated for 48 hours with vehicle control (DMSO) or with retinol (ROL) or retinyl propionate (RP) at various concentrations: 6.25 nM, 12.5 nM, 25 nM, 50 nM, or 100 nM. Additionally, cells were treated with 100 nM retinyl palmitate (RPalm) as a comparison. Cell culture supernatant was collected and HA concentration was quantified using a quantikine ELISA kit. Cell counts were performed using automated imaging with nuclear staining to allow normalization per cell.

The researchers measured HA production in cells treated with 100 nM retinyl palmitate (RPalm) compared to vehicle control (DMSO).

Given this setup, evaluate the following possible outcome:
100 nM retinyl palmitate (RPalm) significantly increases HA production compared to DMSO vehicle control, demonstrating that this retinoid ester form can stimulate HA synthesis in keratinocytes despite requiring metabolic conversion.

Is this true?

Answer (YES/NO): YES